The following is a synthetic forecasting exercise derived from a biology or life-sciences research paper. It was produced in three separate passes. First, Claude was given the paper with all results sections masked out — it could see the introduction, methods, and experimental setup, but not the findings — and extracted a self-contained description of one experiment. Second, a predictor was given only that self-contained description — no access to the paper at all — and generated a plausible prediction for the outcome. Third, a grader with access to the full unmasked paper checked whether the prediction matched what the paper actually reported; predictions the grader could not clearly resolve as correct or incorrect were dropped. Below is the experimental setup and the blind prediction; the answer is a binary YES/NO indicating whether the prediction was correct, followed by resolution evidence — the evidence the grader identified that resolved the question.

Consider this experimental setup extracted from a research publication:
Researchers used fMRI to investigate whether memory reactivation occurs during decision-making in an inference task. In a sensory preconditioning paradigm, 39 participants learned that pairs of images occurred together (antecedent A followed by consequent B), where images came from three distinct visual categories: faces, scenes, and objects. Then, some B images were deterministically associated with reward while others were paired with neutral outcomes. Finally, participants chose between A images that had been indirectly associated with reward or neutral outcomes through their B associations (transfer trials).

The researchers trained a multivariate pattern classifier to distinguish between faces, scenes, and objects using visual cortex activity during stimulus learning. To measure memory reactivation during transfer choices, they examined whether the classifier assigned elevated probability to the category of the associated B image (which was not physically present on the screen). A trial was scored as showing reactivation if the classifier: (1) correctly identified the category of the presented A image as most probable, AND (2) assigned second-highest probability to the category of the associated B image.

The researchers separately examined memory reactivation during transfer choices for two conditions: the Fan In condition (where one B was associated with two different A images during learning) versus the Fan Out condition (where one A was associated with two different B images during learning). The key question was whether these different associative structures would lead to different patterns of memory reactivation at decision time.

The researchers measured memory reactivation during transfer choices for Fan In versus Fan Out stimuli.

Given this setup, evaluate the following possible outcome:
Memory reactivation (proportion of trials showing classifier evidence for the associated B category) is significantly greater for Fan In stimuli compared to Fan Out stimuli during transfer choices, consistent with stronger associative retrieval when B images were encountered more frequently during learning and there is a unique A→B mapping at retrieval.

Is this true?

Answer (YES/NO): YES